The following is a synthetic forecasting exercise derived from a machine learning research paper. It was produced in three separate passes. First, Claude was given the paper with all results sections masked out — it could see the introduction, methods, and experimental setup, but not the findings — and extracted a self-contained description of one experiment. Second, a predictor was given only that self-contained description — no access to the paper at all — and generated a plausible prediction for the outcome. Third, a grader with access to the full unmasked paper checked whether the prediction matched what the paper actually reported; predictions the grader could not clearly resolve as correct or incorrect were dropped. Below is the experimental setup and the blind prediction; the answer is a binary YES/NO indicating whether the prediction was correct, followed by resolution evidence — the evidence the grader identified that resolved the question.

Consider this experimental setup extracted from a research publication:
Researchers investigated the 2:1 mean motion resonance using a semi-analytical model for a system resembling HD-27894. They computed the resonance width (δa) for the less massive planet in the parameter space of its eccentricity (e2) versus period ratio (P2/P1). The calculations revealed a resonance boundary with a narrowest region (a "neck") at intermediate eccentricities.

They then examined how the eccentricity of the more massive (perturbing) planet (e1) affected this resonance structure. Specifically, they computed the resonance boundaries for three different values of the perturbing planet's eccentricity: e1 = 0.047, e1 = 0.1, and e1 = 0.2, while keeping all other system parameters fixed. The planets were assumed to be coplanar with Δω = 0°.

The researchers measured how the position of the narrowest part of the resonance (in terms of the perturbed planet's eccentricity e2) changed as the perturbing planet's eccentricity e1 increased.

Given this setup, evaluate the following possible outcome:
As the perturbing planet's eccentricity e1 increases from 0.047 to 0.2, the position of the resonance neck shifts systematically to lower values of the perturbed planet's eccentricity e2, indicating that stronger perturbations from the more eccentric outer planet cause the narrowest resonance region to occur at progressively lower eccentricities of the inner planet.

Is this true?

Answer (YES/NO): NO